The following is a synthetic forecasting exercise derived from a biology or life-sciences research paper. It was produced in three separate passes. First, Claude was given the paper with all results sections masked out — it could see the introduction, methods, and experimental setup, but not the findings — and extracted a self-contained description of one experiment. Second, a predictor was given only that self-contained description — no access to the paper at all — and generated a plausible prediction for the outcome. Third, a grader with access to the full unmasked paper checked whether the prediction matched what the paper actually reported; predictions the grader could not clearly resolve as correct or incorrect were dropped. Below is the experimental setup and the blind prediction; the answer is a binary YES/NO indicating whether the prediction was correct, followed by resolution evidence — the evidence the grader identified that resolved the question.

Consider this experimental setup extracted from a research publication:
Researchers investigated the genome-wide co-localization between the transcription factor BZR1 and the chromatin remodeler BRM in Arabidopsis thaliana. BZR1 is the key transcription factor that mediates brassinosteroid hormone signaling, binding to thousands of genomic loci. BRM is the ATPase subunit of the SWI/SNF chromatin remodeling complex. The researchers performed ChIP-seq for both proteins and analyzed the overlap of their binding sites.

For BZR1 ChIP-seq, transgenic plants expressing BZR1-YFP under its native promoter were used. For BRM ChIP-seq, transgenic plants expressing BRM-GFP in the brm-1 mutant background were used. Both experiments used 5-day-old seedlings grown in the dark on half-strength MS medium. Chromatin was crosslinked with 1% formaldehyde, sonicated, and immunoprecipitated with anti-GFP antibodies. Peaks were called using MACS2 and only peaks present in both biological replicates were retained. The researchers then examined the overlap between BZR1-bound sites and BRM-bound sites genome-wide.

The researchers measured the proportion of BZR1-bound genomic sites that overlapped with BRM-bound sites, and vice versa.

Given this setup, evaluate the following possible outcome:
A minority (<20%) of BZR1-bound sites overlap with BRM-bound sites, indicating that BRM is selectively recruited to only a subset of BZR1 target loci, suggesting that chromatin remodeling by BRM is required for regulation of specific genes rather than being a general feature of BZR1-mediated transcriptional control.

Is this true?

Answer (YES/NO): NO